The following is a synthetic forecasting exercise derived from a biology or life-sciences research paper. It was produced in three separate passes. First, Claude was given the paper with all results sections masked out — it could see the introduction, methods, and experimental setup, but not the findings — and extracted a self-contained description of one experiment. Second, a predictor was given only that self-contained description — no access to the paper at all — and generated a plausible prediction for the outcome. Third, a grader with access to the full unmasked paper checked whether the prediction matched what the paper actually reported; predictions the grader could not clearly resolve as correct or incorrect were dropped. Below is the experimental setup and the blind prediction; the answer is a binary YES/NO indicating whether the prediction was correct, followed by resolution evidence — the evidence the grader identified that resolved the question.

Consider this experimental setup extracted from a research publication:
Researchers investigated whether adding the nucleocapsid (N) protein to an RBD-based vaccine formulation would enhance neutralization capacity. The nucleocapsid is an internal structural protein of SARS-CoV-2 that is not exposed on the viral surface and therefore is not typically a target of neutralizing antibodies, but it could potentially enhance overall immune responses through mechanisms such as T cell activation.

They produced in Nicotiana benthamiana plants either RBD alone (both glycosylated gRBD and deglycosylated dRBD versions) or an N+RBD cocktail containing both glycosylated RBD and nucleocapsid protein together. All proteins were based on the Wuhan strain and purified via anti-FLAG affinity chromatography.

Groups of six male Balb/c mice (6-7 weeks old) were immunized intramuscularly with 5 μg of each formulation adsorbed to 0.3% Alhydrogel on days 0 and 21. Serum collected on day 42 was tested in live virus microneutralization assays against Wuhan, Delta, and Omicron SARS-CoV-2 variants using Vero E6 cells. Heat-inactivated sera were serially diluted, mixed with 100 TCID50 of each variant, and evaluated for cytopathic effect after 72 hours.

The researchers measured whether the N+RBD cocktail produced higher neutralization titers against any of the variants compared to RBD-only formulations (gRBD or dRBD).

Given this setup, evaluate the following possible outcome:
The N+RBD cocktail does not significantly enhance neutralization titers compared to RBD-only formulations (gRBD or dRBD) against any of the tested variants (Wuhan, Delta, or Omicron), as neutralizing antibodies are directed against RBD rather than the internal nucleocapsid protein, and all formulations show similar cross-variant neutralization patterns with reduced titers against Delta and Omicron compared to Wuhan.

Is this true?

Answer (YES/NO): NO